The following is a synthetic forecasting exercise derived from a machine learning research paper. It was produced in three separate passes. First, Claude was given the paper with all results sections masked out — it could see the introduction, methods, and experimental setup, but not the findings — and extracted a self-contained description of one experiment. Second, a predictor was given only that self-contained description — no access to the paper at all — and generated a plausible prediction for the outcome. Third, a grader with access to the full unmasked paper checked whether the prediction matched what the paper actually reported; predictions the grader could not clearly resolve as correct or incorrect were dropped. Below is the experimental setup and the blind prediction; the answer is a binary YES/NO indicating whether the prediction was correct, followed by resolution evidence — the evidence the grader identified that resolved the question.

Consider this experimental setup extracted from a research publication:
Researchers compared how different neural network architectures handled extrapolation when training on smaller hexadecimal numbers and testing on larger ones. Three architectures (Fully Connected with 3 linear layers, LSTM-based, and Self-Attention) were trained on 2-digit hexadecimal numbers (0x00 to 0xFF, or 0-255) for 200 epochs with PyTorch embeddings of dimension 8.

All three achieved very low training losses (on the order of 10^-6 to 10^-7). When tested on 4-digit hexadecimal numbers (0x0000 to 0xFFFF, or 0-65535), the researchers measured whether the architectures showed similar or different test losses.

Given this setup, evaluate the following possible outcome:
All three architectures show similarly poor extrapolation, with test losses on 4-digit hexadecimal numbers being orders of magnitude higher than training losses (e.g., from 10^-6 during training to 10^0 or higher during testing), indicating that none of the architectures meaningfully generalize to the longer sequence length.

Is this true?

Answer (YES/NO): YES